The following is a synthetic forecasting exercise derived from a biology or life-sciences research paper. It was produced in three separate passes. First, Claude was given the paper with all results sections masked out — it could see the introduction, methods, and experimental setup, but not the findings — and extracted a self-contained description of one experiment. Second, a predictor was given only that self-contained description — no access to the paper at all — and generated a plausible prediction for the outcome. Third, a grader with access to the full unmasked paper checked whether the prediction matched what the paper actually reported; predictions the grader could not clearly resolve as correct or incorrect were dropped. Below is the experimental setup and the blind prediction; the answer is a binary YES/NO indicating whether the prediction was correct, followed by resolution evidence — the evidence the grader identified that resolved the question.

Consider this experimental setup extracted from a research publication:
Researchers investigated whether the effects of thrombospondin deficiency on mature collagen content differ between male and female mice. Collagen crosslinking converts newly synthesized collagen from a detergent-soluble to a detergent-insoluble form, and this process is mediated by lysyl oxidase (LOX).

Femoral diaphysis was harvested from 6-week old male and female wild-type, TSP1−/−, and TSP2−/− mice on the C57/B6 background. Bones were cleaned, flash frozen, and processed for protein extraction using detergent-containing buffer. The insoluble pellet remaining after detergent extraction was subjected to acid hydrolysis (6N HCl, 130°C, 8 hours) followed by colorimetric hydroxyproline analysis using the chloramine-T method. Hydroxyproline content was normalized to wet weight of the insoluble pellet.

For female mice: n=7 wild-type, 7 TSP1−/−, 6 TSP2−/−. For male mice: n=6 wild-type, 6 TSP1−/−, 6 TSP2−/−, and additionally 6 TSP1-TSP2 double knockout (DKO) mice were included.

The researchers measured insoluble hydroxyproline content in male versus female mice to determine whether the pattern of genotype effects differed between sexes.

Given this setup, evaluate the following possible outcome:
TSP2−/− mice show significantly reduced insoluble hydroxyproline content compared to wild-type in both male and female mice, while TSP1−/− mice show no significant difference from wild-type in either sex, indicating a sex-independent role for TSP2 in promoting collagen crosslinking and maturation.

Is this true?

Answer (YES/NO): NO